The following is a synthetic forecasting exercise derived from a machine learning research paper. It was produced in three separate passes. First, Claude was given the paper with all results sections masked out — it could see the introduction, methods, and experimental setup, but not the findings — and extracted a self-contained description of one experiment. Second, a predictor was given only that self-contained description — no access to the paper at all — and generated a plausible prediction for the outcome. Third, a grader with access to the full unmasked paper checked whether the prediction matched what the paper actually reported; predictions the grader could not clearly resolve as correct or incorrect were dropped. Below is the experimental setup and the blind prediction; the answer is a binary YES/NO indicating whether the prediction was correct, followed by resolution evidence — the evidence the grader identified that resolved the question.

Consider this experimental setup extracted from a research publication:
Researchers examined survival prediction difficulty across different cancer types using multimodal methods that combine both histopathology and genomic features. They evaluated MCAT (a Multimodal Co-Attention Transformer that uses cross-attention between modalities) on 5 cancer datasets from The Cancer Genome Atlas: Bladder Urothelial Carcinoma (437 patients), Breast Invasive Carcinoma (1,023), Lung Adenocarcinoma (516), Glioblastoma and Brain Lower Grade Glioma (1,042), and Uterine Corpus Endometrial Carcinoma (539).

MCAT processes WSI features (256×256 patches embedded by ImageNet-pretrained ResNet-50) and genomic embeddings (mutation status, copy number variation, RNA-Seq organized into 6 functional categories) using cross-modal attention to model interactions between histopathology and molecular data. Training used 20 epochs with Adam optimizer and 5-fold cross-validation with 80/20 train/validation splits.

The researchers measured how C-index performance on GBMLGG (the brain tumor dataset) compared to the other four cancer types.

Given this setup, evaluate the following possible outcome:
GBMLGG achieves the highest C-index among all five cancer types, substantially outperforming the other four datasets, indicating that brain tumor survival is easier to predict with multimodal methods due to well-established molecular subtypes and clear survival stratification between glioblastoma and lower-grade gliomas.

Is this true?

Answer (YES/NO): YES